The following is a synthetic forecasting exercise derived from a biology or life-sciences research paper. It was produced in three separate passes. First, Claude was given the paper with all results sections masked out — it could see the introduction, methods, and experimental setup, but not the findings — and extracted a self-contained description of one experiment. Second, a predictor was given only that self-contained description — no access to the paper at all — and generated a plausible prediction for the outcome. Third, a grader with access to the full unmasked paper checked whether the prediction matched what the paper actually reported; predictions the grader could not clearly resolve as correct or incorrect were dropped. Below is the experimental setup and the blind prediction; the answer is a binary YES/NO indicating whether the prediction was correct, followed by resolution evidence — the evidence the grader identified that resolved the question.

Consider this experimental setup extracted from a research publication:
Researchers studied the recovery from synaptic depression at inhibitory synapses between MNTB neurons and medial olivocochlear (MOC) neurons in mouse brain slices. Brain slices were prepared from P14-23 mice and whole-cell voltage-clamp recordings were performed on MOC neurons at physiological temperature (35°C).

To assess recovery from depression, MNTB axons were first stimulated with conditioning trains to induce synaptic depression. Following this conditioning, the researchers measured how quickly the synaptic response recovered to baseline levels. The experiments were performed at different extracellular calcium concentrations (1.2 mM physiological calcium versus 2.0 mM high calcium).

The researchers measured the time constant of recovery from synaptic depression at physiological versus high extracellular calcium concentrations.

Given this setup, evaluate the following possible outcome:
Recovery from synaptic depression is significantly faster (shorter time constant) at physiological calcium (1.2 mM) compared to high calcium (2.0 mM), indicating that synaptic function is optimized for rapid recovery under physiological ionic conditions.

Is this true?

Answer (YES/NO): NO